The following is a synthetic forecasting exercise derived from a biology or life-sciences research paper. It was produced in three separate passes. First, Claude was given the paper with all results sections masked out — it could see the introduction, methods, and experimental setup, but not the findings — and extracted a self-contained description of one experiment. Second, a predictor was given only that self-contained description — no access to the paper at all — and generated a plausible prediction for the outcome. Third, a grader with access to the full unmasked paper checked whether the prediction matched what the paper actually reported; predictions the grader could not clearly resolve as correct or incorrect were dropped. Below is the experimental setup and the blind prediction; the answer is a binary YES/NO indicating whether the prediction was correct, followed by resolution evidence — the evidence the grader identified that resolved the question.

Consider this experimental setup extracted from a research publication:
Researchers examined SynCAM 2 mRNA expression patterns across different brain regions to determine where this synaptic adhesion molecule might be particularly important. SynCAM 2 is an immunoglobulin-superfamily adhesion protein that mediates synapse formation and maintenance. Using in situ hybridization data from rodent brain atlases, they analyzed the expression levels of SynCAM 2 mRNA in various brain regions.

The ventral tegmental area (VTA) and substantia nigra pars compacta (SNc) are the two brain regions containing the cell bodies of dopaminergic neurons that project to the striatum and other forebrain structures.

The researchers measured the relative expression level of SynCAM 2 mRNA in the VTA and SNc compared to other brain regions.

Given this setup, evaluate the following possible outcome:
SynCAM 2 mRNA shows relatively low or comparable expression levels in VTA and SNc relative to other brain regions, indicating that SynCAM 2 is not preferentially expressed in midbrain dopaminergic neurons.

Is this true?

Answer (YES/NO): NO